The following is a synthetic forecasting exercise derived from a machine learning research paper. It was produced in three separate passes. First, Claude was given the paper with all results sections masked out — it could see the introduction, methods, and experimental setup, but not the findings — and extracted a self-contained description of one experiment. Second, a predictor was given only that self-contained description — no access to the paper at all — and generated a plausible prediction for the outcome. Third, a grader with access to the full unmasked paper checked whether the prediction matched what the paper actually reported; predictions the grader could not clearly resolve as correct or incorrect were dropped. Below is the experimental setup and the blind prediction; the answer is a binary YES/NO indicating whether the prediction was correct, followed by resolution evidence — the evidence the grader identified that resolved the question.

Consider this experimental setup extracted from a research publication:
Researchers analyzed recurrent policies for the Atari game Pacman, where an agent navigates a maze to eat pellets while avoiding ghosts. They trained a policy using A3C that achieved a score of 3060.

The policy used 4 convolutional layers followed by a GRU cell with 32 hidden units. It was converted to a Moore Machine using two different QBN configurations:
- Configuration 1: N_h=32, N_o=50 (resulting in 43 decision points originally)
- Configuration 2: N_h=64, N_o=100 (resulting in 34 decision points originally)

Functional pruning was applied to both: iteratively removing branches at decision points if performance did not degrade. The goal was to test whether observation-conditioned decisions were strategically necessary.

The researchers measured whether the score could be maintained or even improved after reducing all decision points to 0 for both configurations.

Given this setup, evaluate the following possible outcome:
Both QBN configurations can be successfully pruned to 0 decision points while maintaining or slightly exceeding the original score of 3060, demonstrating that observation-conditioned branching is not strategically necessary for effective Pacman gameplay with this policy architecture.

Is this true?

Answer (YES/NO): YES